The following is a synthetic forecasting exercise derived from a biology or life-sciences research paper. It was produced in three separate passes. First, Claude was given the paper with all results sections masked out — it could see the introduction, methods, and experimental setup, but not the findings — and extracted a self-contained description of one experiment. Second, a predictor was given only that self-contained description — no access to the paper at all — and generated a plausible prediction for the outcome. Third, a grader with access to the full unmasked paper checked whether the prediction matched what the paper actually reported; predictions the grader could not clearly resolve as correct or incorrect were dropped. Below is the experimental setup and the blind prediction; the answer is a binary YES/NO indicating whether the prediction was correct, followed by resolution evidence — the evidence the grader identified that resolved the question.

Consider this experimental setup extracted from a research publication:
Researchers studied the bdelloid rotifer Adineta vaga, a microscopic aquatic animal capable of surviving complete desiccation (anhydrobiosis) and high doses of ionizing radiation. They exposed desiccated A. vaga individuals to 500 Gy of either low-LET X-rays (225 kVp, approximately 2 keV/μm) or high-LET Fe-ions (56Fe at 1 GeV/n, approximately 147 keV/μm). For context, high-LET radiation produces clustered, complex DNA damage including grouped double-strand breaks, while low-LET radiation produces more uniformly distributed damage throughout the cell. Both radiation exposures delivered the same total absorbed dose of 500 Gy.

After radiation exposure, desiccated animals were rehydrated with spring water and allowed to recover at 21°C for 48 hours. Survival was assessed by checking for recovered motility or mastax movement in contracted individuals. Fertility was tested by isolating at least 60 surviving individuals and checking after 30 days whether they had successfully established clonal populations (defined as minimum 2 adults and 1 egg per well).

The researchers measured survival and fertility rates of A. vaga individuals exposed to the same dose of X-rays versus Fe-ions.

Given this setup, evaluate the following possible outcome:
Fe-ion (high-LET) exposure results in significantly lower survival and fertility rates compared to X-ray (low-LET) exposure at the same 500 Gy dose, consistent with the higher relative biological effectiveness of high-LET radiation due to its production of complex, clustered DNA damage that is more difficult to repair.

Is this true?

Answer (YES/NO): NO